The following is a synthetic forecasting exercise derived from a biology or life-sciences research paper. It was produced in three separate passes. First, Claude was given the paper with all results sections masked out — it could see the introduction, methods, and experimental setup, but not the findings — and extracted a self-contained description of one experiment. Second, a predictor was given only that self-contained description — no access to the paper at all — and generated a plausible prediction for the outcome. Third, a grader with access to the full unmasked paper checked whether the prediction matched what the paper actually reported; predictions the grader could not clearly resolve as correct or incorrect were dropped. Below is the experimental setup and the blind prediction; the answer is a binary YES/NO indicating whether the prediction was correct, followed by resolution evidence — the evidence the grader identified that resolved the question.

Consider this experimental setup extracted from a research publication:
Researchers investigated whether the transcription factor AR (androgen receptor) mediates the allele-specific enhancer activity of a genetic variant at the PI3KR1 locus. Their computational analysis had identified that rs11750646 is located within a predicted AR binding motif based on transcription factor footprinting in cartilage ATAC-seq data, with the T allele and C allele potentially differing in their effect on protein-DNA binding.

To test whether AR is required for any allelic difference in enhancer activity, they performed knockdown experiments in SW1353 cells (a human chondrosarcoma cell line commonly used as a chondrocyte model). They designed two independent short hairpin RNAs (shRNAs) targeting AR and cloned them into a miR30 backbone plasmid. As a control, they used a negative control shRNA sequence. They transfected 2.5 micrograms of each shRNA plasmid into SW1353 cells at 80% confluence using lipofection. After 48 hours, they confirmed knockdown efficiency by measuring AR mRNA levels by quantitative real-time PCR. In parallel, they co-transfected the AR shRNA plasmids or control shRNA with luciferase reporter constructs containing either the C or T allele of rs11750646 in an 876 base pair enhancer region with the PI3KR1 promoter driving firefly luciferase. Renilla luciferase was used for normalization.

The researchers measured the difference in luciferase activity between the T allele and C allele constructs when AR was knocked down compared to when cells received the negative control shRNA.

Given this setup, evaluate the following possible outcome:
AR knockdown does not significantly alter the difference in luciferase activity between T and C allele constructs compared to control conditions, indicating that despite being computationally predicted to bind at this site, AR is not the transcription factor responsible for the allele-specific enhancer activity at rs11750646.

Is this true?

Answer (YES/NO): NO